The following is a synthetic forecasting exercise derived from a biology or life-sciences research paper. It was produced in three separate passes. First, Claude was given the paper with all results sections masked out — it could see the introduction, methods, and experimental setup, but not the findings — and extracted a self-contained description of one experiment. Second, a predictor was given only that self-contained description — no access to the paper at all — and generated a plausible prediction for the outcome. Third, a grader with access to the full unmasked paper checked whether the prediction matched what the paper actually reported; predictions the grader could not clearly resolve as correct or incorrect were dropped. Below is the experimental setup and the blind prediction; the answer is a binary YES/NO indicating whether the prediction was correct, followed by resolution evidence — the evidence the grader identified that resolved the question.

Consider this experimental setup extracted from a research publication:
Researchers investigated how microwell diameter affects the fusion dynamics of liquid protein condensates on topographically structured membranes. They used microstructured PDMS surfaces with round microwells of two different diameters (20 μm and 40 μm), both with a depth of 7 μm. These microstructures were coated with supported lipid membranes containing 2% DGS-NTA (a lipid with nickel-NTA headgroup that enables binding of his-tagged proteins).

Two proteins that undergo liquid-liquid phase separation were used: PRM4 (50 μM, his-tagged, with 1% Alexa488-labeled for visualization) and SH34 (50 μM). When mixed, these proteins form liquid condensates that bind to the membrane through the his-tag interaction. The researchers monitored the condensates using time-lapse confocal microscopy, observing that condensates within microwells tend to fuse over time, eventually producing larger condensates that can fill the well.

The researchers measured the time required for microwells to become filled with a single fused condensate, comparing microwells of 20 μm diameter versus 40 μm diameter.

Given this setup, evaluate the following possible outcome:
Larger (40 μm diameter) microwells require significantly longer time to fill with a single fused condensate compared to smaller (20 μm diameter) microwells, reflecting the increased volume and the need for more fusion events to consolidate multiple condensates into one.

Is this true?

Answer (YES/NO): YES